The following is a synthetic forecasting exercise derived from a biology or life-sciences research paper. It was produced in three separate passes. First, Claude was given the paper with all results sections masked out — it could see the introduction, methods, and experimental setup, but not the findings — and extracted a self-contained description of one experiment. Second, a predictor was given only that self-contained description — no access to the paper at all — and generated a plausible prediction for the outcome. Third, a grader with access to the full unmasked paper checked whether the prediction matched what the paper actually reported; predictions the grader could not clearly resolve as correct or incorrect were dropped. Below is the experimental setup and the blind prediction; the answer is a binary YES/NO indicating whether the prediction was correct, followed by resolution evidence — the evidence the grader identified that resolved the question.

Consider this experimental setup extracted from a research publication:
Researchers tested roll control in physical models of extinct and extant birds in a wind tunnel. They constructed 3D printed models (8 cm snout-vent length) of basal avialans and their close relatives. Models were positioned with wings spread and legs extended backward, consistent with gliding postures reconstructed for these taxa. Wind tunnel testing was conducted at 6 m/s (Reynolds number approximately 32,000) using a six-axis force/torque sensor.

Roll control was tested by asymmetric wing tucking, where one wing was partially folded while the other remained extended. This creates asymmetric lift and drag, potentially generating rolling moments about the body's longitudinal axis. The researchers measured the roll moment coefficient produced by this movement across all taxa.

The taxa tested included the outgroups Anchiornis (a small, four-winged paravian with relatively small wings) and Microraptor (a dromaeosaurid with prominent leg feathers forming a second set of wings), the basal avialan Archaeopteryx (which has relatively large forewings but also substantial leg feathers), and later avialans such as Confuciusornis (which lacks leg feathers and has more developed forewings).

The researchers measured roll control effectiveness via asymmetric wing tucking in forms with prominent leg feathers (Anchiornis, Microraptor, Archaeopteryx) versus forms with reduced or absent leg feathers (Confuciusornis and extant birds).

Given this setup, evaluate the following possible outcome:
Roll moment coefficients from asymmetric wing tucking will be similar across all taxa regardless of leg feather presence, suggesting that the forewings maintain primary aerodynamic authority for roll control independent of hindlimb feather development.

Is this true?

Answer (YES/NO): YES